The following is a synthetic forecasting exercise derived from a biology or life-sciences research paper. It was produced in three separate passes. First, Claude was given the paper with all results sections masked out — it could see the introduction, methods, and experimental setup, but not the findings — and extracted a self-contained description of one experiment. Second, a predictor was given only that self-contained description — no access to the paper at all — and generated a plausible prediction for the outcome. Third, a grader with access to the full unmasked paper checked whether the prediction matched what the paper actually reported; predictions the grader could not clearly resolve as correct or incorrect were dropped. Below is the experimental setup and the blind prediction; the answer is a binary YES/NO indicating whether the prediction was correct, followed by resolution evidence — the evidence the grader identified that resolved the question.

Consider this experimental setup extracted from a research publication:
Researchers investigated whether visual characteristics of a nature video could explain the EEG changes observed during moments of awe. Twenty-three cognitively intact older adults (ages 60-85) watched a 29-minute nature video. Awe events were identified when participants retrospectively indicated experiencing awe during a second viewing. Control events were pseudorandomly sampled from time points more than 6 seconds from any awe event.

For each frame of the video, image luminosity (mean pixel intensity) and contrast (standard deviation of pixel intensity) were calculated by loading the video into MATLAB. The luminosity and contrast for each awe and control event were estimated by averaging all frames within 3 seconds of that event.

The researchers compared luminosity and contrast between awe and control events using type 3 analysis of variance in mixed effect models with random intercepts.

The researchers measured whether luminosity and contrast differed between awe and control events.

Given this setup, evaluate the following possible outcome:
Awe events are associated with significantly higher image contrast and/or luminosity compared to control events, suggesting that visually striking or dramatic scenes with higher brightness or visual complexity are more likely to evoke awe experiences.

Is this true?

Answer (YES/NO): NO